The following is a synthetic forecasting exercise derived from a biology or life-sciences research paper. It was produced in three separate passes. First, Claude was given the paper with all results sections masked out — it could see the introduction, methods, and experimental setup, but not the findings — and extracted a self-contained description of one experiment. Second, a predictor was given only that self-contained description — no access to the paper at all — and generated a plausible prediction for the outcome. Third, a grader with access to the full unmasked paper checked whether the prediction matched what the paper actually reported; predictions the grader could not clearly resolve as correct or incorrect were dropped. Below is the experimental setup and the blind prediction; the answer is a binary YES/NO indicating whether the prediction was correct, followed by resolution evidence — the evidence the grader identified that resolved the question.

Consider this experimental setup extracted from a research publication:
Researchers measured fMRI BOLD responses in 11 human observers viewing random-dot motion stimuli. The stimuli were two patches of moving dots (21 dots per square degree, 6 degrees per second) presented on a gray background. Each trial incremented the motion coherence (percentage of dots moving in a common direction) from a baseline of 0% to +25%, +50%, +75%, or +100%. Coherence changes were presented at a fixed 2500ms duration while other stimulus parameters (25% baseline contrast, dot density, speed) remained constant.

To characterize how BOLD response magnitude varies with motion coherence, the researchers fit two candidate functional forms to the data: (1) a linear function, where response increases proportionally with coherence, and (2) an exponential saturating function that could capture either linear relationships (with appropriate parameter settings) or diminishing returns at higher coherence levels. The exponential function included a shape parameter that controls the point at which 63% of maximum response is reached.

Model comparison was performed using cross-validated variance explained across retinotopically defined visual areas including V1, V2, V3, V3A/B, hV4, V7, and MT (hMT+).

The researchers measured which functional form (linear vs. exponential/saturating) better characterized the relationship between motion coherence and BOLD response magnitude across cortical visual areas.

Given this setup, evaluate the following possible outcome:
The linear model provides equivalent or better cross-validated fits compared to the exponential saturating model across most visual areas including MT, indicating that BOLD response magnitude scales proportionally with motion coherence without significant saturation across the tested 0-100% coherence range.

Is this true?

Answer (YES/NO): NO